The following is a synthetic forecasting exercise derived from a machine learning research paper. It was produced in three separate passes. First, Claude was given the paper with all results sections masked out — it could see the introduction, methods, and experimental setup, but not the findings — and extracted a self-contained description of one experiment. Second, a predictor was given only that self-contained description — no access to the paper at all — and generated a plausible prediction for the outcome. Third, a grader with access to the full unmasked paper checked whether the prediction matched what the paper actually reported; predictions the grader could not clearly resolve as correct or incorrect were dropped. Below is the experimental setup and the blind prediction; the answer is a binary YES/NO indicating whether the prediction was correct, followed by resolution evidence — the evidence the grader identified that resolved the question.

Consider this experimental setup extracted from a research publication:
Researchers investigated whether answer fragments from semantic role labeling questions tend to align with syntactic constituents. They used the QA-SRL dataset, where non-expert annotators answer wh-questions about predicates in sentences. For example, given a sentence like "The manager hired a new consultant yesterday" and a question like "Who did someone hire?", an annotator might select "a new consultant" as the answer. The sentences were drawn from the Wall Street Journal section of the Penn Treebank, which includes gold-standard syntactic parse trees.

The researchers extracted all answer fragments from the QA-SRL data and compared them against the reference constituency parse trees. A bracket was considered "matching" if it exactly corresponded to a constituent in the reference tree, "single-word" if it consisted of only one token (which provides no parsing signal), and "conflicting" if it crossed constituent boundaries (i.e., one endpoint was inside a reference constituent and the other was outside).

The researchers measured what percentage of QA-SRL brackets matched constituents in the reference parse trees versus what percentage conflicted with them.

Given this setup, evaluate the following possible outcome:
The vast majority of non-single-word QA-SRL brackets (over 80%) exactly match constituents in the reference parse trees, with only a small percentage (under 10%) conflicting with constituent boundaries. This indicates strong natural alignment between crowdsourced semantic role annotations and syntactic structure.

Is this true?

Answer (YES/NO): NO